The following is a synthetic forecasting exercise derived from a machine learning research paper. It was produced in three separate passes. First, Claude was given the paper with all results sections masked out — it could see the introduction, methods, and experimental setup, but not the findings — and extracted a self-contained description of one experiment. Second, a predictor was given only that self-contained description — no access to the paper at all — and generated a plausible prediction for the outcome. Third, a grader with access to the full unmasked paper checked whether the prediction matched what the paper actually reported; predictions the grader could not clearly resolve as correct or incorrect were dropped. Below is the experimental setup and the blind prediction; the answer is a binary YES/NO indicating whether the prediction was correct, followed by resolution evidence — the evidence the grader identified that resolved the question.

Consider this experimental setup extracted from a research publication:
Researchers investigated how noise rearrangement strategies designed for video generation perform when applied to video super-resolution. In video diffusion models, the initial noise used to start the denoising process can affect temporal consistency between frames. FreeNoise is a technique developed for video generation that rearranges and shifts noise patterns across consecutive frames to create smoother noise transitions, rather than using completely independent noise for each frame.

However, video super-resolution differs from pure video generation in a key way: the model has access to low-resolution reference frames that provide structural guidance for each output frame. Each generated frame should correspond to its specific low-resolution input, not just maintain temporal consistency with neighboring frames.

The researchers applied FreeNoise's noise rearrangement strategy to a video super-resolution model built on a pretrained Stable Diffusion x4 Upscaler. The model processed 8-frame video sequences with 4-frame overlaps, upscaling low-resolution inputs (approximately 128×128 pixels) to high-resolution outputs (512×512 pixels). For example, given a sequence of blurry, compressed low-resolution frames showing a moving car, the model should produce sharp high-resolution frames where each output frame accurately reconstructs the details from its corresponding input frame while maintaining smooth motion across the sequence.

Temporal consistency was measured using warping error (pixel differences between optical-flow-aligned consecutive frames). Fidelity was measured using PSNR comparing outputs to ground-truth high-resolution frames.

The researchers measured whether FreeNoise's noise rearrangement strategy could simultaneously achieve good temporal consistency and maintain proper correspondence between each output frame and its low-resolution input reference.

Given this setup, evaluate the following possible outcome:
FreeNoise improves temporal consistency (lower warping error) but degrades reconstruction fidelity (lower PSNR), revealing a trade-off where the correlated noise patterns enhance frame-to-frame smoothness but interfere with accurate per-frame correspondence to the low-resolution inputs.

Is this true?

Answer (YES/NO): YES